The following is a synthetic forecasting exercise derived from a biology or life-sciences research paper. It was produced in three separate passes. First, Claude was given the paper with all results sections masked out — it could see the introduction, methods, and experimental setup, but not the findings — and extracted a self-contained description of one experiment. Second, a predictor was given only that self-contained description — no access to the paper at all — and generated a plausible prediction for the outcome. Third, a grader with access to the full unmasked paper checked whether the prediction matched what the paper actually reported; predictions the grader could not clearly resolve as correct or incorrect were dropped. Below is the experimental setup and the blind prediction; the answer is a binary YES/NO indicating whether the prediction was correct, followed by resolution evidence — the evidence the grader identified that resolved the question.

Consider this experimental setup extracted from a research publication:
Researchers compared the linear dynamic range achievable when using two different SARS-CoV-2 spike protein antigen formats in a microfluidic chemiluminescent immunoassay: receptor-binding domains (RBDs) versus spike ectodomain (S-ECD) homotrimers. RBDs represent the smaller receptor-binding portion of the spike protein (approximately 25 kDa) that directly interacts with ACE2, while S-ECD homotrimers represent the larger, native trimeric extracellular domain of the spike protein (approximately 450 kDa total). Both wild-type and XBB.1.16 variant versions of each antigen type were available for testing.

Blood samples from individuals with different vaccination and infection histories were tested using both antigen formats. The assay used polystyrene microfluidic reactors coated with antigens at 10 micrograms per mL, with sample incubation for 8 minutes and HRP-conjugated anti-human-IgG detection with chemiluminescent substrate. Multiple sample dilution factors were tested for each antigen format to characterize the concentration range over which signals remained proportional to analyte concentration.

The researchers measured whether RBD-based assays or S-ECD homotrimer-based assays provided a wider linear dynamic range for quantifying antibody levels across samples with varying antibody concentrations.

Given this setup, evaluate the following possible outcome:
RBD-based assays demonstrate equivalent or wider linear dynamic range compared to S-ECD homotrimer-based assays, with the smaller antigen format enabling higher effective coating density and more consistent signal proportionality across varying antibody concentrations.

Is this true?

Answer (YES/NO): NO